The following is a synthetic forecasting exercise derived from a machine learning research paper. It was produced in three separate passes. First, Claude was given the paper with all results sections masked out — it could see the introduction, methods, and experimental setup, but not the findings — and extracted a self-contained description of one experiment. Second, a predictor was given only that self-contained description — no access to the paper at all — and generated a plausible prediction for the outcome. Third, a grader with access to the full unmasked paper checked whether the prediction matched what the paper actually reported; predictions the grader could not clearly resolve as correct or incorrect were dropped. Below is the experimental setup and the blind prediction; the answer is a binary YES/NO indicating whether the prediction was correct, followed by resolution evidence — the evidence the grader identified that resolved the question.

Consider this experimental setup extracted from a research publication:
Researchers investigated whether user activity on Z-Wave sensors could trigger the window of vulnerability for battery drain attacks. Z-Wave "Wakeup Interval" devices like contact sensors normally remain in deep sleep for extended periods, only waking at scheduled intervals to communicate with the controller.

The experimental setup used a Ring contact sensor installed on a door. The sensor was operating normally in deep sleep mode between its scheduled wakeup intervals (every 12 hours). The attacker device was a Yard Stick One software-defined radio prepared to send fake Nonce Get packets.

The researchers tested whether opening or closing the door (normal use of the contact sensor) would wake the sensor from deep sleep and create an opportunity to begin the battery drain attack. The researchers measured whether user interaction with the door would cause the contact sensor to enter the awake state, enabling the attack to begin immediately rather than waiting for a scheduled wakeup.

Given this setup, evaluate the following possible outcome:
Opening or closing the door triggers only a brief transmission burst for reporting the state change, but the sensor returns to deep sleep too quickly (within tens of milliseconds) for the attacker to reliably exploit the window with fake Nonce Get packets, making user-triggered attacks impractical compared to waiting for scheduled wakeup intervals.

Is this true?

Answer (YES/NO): NO